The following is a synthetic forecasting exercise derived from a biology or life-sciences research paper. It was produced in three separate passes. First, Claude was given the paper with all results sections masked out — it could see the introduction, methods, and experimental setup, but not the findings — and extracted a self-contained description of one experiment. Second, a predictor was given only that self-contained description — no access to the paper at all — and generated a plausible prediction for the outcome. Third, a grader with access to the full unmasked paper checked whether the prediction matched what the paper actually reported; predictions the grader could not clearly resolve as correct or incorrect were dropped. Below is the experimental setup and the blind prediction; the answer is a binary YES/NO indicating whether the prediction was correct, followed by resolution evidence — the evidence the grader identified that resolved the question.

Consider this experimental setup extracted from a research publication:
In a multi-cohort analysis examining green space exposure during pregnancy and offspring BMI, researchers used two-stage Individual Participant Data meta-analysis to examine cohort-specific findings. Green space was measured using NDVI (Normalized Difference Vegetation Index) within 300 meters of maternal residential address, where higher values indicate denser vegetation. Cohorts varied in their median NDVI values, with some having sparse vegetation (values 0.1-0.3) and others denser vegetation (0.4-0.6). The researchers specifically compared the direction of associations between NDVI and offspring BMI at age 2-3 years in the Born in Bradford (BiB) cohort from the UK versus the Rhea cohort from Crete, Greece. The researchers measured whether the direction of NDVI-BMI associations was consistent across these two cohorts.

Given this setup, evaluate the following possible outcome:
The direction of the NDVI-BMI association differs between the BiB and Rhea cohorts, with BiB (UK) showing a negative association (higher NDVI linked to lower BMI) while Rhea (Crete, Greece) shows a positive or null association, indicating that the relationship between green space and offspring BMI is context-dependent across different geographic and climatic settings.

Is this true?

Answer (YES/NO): NO